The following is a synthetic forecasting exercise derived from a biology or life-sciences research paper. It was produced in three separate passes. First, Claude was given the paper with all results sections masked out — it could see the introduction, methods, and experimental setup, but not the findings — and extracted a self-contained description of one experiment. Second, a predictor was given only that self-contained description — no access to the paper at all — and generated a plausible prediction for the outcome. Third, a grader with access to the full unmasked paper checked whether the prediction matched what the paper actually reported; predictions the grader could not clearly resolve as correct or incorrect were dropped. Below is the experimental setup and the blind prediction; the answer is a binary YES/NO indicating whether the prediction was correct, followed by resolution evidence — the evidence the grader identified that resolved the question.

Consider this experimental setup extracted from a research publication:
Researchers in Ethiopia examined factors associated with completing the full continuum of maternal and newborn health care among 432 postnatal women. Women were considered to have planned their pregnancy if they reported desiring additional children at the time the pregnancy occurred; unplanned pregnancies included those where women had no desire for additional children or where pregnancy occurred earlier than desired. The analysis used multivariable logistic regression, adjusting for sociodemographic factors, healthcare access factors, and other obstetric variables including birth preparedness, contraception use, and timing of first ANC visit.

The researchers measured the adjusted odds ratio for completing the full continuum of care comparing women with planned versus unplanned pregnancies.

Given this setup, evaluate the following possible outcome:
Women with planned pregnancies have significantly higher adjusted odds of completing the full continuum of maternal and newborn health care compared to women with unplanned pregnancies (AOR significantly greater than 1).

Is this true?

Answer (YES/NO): YES